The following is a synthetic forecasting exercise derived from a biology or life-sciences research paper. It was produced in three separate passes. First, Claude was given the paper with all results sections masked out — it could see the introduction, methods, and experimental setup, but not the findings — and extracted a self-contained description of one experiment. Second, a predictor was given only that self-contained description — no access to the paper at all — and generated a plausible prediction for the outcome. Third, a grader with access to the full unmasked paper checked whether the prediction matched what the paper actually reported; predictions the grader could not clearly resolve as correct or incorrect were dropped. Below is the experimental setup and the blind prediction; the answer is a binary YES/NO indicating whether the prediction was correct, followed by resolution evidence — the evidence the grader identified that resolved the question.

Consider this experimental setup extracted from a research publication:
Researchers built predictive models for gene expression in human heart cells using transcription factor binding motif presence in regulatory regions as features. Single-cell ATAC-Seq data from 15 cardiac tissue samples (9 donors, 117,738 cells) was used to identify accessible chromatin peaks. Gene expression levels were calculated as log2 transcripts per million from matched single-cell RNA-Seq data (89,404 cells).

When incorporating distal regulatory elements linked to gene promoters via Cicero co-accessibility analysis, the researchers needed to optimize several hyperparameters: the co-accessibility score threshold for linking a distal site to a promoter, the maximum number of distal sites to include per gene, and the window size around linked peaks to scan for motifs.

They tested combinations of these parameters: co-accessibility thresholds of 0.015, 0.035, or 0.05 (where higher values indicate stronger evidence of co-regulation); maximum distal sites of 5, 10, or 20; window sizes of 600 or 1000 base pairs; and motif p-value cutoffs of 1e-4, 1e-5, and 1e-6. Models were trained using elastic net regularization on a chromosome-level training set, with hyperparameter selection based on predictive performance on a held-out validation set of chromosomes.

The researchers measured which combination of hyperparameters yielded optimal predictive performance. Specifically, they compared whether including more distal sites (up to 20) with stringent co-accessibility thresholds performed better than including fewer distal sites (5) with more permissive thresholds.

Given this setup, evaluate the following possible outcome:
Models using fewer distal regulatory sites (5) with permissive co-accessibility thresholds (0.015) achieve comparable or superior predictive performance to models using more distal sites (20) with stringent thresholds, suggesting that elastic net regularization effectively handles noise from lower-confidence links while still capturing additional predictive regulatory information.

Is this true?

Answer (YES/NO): YES